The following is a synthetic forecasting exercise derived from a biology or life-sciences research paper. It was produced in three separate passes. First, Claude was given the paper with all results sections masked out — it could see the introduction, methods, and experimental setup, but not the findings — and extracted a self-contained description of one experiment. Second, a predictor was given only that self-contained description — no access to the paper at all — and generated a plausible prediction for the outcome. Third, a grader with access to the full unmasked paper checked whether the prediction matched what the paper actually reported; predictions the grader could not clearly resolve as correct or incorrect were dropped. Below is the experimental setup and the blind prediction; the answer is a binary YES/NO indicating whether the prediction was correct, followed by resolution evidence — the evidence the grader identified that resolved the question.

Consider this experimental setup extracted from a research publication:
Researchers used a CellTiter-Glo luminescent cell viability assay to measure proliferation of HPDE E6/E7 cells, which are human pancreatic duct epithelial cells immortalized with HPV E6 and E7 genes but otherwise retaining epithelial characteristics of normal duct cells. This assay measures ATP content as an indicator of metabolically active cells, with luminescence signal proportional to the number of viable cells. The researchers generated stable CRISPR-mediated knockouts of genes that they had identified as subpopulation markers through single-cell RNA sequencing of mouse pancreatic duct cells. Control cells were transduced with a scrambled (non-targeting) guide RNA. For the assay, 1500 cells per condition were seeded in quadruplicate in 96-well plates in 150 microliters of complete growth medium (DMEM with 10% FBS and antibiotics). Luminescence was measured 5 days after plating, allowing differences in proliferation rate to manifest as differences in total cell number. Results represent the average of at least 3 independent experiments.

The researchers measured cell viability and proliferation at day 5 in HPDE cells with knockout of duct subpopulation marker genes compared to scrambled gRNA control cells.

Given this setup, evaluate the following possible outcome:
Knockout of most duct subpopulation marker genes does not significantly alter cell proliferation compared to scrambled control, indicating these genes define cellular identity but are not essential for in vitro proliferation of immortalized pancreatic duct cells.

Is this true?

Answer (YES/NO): NO